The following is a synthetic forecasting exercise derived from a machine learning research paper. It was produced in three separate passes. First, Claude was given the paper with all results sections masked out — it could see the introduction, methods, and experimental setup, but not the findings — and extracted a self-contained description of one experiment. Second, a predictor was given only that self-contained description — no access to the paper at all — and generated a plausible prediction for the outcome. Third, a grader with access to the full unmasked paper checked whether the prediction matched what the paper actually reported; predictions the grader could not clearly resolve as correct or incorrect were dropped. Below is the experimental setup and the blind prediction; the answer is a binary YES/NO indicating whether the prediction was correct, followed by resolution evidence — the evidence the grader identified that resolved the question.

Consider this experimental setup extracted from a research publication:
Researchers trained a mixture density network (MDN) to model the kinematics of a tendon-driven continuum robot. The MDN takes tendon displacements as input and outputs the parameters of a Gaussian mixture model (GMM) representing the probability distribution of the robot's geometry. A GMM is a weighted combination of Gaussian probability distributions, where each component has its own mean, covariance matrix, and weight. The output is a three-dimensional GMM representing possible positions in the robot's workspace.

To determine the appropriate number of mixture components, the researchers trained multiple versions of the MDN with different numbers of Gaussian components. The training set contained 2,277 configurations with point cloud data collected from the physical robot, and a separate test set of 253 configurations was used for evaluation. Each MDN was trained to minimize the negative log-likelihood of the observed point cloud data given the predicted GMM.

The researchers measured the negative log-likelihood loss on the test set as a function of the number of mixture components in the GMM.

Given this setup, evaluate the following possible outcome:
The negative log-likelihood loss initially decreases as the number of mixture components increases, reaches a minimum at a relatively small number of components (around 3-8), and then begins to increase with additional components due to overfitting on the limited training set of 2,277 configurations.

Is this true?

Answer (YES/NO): NO